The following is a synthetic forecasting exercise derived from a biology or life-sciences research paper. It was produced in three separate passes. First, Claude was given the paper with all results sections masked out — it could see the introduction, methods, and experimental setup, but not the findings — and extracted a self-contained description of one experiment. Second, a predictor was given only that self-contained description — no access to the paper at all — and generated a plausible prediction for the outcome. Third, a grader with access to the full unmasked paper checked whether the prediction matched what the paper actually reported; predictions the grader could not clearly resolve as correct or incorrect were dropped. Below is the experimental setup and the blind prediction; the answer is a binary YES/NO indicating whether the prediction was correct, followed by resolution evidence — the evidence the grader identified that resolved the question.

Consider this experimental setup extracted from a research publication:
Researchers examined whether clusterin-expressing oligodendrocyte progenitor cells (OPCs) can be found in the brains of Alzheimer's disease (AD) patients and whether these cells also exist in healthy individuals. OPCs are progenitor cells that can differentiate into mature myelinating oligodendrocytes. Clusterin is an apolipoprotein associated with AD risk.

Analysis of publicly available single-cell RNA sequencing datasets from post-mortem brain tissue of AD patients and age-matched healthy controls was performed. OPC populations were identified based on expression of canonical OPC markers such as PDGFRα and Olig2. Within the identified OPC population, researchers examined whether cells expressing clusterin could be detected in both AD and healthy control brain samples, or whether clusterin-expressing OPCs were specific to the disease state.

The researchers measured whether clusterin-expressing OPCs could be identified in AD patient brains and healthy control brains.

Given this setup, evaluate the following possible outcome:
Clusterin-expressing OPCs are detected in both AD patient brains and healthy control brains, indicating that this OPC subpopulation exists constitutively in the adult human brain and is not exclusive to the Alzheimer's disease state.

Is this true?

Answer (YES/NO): YES